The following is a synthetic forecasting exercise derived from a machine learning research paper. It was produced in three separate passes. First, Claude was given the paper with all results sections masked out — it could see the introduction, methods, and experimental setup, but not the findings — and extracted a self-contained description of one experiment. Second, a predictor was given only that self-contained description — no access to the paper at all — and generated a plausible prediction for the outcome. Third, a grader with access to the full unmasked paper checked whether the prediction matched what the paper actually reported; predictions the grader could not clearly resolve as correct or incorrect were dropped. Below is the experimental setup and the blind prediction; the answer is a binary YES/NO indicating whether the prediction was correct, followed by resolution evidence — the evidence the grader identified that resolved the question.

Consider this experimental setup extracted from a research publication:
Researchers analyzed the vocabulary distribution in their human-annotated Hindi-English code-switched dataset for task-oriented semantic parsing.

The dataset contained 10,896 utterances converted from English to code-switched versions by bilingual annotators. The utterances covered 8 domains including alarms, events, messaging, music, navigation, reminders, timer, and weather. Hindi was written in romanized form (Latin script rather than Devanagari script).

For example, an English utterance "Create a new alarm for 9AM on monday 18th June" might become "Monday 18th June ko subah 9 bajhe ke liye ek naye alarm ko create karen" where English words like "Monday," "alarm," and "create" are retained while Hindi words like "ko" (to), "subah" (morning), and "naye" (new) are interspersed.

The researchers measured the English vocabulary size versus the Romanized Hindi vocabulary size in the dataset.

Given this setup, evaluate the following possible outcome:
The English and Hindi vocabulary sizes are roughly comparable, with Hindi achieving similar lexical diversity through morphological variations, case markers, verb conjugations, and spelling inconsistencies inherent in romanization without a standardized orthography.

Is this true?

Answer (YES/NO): NO